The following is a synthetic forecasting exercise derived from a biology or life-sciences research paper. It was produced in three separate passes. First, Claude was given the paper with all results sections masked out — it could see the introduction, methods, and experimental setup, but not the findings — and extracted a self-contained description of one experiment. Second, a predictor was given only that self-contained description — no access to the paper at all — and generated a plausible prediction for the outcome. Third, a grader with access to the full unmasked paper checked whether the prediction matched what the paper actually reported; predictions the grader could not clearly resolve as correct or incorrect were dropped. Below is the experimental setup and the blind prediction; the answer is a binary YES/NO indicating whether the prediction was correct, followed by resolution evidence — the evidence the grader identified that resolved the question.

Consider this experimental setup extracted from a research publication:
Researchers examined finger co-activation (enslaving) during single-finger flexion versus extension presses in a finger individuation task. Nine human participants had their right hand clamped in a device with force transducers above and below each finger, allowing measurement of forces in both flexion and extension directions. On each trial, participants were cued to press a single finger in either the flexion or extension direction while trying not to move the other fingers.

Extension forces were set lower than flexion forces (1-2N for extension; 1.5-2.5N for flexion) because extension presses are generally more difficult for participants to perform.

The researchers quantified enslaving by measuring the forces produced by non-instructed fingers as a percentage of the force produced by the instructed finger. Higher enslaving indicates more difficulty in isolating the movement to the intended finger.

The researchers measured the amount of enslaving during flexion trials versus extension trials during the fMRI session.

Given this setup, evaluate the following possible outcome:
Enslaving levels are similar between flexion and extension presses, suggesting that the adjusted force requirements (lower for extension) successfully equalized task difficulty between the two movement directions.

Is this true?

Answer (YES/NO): NO